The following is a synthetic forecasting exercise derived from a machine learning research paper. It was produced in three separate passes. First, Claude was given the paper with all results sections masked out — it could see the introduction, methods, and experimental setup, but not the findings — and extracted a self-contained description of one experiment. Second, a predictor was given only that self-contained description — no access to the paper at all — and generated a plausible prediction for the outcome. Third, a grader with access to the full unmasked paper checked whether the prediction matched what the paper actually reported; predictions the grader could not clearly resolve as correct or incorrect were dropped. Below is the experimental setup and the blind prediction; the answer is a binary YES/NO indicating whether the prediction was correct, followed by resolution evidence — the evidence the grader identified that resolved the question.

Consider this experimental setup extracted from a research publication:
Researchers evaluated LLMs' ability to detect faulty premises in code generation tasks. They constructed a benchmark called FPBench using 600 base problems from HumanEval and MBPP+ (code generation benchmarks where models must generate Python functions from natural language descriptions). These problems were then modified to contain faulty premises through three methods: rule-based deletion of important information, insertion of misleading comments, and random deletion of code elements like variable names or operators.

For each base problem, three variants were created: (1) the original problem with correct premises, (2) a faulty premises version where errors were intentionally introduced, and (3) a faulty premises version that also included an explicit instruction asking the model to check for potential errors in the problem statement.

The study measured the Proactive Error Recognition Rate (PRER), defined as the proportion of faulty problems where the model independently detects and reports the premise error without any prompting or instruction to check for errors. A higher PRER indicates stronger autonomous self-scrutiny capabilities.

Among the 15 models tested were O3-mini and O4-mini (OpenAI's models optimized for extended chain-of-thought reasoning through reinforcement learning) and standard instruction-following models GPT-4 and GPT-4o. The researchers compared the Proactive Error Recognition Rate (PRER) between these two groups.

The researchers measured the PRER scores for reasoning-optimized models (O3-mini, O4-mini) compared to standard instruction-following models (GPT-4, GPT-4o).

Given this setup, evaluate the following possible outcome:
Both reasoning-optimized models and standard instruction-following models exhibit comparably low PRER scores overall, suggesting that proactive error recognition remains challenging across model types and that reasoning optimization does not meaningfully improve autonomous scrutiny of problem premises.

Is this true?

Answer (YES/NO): NO